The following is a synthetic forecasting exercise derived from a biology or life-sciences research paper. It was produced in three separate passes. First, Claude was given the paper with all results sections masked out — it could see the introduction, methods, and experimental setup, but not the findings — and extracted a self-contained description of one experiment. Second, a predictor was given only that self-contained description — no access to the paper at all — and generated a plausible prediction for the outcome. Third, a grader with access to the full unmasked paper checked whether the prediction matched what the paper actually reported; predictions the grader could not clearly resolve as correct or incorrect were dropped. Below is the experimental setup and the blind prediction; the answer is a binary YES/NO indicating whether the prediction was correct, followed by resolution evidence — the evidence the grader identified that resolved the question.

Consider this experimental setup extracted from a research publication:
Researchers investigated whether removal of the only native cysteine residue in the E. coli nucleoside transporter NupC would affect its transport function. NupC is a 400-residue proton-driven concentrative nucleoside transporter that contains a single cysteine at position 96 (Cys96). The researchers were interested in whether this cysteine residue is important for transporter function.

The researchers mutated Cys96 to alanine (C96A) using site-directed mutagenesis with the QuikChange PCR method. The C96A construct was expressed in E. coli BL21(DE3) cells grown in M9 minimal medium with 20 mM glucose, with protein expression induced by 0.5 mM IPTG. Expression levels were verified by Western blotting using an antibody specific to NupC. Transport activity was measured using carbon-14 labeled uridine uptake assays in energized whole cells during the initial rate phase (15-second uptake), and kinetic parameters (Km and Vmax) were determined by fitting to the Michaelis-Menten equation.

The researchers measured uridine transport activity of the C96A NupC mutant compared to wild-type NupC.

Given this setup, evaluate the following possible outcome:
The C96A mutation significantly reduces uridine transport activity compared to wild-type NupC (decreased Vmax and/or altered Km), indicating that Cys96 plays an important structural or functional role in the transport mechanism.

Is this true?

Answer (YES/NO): NO